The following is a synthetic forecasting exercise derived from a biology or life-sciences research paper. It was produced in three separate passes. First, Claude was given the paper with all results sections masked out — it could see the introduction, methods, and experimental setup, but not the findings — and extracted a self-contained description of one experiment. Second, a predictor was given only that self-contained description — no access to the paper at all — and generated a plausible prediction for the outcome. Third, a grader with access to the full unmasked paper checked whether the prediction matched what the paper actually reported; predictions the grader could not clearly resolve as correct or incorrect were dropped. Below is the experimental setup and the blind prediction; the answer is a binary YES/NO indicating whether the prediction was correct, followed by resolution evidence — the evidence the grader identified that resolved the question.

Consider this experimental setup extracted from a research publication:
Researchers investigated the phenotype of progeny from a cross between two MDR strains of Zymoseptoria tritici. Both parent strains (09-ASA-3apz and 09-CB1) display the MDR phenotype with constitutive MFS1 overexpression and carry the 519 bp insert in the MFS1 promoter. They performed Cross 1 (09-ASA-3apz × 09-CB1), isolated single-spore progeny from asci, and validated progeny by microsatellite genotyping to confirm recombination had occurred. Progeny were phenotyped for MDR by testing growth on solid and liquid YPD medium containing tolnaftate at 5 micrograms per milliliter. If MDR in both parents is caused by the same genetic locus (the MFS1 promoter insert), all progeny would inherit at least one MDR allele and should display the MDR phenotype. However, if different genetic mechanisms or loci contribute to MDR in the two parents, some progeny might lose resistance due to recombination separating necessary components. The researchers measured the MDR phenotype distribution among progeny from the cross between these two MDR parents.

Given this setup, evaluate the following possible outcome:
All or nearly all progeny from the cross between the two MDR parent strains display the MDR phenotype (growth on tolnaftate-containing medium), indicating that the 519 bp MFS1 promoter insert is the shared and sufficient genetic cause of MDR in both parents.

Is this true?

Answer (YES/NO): YES